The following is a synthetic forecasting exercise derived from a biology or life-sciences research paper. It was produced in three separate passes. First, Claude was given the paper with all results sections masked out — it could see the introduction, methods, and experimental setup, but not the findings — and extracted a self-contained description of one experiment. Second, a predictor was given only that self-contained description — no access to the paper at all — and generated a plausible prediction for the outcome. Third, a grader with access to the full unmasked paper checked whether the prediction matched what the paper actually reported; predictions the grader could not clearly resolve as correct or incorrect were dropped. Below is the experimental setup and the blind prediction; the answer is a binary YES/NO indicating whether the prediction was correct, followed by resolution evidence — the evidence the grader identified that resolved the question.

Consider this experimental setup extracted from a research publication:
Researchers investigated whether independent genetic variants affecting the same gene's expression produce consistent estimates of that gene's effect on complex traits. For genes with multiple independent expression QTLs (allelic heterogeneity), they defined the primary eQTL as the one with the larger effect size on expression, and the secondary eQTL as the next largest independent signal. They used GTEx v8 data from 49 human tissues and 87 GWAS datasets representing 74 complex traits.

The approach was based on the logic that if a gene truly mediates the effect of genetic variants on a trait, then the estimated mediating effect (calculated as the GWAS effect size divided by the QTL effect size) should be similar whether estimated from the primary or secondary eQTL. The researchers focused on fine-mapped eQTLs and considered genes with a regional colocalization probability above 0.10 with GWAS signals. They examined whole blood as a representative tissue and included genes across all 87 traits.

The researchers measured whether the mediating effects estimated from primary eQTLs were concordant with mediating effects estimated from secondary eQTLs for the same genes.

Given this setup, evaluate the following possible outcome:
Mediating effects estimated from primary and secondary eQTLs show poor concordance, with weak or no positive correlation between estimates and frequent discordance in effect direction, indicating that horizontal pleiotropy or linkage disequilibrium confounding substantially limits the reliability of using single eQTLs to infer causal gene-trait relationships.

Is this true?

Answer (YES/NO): NO